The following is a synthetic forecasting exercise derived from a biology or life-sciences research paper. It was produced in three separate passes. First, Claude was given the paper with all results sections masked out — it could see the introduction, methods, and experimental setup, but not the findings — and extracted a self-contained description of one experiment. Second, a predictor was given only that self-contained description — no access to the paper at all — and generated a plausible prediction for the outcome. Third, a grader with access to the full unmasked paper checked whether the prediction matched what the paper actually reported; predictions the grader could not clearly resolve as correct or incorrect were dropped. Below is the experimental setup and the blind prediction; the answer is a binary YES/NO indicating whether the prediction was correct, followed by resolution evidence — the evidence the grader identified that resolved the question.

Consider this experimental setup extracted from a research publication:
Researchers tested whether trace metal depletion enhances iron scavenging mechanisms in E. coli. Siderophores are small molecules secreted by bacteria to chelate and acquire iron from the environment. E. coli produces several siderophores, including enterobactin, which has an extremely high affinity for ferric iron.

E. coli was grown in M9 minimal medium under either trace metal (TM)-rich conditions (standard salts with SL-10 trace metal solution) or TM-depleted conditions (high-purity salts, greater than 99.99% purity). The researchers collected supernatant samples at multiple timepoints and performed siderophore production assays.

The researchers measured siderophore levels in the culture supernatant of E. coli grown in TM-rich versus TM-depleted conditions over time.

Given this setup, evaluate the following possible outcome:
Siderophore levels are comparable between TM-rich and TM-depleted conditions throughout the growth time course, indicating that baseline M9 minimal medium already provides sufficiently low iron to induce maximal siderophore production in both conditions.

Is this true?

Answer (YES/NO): NO